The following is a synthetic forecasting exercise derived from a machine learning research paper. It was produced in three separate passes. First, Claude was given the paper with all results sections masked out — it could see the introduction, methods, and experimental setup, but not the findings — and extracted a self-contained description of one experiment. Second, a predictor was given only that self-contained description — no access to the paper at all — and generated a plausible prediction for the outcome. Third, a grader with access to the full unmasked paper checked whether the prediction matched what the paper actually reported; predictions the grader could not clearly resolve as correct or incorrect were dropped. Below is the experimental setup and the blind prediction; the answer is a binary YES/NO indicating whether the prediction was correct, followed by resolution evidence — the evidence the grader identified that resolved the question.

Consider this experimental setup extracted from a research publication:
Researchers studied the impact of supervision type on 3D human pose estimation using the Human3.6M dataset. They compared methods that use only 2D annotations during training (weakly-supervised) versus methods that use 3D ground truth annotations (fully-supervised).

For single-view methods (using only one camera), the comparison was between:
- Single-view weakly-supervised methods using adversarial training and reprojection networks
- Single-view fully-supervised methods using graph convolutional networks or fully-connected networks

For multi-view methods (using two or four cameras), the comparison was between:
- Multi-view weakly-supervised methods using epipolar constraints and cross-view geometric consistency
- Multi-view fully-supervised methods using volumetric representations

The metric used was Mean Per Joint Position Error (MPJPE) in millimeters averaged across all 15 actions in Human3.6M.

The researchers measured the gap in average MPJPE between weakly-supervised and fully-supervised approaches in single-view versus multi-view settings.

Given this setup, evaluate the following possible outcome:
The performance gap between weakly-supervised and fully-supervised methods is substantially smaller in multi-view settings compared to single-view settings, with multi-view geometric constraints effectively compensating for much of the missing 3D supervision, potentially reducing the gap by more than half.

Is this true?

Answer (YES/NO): YES